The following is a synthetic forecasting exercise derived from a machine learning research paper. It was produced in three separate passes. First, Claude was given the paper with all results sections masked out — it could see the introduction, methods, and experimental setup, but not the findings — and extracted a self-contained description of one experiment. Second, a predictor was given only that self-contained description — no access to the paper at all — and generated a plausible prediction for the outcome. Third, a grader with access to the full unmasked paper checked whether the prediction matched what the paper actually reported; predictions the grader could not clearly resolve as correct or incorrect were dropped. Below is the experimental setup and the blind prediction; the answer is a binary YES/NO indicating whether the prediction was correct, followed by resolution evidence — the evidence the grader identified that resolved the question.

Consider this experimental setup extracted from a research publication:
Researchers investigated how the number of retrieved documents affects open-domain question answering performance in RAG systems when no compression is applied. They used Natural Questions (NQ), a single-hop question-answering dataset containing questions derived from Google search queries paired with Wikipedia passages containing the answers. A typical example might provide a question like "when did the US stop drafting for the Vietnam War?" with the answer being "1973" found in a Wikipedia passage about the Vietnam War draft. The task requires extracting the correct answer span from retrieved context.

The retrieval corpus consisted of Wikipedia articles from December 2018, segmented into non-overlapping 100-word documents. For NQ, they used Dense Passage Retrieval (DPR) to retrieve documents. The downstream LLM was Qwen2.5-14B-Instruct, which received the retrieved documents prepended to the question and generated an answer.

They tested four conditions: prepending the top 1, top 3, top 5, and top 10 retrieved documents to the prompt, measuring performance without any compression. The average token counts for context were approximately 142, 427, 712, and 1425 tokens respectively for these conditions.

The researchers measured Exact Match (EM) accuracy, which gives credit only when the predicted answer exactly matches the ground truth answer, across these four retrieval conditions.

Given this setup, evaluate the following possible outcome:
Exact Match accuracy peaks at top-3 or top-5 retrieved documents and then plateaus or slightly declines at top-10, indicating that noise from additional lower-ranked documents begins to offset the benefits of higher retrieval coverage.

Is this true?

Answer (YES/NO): NO